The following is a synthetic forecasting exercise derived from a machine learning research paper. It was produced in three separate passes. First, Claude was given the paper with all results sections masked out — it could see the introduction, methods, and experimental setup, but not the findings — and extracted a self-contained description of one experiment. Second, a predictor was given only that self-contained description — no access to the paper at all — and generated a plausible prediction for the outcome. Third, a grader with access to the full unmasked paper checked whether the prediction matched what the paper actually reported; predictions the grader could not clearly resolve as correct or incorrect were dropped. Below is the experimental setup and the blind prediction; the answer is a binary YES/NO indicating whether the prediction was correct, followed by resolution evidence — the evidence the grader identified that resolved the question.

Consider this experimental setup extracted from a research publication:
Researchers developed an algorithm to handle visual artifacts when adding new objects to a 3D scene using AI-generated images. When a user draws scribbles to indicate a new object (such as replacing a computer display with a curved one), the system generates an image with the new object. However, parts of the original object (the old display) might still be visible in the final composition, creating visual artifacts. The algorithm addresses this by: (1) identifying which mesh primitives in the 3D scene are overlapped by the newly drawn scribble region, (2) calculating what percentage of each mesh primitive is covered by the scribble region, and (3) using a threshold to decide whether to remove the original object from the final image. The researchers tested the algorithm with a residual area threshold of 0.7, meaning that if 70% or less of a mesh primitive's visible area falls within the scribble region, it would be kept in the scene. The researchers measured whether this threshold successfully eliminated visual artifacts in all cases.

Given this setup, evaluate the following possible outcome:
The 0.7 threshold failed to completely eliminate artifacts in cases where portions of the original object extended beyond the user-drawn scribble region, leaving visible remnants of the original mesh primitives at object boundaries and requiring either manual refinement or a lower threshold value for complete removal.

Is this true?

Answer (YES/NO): YES